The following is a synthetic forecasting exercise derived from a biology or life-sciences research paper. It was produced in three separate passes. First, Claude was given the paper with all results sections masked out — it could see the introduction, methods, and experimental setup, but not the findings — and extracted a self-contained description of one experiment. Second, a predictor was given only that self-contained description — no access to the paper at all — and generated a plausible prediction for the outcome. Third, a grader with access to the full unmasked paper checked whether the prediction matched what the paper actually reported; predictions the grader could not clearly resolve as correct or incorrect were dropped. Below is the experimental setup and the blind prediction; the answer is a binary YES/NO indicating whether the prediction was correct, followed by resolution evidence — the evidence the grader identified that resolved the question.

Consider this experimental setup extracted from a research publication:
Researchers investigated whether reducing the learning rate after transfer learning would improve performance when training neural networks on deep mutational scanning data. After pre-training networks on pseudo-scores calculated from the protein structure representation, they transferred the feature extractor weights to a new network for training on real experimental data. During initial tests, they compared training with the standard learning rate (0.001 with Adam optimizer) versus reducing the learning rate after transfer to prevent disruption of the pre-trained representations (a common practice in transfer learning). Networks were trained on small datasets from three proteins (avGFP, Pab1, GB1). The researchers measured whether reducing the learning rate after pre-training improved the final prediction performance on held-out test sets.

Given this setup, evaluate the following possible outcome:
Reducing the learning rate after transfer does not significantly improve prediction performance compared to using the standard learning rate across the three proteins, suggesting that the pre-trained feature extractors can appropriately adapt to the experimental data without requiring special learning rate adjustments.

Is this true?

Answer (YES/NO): YES